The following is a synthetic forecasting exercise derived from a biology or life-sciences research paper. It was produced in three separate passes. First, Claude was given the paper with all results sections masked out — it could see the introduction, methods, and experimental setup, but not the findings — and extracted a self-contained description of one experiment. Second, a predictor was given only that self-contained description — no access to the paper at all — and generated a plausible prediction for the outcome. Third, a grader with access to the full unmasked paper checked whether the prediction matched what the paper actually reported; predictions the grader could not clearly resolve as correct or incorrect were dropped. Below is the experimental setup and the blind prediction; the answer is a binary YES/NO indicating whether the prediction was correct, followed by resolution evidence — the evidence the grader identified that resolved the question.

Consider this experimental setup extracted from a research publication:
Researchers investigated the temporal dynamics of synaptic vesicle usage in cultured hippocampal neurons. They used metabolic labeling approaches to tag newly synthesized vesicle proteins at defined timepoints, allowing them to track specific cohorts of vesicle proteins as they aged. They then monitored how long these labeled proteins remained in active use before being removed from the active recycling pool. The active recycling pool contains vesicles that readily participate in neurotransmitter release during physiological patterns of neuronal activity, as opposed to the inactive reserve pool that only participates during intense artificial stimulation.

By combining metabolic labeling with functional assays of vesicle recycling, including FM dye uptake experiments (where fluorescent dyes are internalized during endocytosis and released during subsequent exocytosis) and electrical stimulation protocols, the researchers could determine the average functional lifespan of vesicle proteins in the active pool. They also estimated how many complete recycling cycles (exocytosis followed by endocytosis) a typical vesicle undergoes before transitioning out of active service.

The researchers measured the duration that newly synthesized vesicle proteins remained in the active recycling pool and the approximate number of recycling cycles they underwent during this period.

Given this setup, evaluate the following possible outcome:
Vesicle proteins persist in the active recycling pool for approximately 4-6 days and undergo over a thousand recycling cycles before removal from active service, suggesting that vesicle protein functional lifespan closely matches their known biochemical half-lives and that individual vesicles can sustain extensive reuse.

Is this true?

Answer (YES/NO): NO